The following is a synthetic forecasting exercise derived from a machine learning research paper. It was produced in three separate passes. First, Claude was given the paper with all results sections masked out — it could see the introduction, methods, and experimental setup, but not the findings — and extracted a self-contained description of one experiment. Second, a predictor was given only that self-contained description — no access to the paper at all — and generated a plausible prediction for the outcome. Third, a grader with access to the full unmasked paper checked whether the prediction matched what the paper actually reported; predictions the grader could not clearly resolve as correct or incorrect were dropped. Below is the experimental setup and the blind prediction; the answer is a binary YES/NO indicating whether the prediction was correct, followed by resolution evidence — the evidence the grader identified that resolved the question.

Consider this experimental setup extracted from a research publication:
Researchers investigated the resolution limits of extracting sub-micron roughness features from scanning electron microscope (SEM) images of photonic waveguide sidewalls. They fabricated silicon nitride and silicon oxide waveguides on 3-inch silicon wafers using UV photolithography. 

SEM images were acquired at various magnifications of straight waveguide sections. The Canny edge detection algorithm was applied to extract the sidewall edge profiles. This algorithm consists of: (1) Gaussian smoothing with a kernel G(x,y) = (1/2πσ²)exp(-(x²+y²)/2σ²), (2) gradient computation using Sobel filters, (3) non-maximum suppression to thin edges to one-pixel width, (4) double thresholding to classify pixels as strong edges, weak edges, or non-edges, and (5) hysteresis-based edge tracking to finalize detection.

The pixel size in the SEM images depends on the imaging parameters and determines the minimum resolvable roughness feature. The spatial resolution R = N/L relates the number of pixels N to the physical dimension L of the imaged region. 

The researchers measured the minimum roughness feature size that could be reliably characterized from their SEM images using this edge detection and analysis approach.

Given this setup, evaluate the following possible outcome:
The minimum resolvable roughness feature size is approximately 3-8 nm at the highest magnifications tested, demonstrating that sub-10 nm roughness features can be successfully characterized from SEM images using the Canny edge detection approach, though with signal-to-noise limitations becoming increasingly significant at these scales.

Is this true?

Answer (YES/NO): NO